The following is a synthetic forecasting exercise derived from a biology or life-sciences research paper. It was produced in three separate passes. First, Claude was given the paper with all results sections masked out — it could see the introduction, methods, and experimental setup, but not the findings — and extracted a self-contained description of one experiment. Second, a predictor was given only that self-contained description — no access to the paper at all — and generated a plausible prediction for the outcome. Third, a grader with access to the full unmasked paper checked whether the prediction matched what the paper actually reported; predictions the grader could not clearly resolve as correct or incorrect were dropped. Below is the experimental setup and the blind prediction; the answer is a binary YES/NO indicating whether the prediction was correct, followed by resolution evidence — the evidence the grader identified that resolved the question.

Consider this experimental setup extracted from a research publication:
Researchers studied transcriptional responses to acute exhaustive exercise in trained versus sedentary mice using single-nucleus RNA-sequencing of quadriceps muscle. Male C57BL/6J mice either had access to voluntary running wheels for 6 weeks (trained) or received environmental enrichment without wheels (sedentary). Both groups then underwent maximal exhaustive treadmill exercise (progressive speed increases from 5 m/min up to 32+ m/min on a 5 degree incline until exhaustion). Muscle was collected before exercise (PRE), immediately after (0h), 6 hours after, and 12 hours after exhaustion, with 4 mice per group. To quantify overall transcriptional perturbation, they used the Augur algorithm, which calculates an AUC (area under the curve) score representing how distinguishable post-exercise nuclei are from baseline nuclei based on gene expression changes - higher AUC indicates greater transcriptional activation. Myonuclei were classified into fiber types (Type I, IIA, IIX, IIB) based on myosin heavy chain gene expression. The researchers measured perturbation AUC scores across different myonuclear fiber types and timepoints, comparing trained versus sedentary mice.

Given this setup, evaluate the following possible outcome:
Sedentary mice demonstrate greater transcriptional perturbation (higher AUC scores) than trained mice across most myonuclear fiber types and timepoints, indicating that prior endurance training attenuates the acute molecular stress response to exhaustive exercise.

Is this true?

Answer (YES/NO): NO